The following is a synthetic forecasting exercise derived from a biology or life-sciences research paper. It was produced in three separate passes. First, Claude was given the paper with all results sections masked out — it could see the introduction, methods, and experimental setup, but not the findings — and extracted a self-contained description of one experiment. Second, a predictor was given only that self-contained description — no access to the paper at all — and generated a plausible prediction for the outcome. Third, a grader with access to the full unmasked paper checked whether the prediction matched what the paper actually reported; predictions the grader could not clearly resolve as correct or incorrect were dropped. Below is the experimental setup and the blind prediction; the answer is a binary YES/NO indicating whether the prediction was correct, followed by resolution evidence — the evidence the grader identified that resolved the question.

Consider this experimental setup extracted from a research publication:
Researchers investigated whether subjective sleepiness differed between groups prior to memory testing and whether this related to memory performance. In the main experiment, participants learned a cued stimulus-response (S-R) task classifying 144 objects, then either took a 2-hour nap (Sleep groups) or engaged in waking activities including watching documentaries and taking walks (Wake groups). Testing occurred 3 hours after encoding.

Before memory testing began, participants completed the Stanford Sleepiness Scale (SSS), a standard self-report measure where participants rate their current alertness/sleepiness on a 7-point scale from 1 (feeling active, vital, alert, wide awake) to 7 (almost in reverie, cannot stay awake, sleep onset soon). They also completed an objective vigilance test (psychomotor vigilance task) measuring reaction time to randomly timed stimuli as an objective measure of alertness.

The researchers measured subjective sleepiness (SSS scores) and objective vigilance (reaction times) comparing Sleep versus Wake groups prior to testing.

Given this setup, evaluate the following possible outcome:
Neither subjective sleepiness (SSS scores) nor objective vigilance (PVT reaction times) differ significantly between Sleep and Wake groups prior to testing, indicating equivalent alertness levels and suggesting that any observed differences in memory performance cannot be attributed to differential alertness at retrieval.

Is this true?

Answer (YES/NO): NO